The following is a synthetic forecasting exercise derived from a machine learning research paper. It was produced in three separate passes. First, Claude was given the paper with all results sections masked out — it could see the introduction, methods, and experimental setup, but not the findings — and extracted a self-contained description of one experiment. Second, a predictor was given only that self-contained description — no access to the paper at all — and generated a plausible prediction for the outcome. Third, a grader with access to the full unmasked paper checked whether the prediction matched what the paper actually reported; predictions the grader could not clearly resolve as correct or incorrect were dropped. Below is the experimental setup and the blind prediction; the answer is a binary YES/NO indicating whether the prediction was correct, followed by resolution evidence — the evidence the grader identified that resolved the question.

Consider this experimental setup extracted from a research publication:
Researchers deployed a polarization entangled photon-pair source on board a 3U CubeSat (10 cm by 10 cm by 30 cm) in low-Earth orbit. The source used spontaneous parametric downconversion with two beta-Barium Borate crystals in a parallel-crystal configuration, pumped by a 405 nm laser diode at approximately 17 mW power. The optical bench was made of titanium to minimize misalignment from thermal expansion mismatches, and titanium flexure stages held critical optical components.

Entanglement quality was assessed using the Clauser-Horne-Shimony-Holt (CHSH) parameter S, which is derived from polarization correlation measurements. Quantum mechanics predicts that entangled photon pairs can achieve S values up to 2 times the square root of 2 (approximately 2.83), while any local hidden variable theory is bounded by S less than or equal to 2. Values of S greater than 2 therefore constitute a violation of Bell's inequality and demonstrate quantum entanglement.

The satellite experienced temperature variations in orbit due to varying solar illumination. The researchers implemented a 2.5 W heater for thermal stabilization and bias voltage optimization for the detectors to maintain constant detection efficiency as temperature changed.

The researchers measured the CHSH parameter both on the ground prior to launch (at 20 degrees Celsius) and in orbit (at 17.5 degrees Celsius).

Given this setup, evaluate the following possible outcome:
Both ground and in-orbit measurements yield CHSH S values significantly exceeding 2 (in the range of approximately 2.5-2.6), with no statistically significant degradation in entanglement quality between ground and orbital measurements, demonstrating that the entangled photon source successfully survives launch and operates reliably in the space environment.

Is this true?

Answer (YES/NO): YES